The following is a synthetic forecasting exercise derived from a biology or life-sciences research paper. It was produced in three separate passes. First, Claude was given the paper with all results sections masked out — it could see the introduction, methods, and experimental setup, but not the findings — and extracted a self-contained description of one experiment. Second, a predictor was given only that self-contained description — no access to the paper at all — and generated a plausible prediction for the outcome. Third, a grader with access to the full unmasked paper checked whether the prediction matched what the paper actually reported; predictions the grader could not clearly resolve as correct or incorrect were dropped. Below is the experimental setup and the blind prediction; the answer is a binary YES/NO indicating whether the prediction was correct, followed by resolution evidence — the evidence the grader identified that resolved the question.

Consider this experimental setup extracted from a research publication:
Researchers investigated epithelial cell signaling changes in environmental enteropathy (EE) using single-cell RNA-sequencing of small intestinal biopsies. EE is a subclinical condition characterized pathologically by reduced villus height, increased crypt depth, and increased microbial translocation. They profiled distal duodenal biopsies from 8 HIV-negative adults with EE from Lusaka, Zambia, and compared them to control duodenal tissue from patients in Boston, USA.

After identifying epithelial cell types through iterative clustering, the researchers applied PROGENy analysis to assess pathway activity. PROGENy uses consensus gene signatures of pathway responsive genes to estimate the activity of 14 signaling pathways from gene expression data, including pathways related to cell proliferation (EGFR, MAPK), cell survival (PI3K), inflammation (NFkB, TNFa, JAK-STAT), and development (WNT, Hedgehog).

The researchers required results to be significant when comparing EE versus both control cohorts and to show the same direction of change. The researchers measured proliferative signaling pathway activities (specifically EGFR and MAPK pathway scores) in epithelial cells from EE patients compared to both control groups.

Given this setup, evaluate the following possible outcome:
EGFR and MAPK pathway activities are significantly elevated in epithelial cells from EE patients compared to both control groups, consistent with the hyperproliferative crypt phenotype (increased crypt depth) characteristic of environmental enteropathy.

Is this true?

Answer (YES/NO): NO